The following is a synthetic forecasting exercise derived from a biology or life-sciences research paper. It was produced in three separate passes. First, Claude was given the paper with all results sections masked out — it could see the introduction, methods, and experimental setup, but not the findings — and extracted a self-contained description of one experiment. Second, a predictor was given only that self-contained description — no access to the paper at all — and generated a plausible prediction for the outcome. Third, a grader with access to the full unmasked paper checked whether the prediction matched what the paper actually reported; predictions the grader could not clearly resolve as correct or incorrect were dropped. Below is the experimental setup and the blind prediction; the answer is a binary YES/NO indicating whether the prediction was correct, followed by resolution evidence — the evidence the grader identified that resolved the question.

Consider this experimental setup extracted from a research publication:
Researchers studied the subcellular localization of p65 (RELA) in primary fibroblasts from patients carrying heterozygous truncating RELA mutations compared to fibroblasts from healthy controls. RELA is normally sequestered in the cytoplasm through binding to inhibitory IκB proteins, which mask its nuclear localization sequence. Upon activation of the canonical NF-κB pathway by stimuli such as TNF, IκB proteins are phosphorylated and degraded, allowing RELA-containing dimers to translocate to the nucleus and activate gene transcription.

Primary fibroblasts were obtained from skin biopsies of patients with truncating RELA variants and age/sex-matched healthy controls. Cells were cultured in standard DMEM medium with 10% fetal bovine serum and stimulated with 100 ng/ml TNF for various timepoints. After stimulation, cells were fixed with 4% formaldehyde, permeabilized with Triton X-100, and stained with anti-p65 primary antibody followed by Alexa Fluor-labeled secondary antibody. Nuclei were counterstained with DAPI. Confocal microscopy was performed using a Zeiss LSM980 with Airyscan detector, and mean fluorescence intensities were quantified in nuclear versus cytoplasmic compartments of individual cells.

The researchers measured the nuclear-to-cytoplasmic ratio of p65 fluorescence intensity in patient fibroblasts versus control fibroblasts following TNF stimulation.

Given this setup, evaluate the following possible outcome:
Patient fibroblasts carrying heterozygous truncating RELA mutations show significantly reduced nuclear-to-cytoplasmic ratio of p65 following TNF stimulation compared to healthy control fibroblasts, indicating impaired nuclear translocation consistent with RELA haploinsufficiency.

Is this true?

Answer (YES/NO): NO